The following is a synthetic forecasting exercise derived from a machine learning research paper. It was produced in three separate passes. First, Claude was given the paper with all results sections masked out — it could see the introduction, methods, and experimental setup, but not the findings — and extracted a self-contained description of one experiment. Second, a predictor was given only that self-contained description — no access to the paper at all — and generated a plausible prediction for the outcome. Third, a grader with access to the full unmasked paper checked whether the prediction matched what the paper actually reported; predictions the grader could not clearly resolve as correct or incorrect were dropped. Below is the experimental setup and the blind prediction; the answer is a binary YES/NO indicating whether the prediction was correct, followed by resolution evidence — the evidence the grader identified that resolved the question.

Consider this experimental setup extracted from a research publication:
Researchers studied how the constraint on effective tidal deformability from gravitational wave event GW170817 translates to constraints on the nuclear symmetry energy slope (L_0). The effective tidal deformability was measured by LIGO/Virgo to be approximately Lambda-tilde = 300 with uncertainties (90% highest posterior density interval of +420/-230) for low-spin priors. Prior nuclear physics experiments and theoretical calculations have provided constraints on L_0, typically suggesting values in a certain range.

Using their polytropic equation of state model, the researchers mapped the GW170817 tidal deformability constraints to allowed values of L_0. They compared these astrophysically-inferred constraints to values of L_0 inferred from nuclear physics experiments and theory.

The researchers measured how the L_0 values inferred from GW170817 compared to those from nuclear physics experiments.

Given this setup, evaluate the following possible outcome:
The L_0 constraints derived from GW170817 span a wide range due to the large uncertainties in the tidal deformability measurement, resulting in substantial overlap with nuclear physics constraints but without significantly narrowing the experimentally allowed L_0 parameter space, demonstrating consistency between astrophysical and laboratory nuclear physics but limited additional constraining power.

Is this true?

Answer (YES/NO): NO